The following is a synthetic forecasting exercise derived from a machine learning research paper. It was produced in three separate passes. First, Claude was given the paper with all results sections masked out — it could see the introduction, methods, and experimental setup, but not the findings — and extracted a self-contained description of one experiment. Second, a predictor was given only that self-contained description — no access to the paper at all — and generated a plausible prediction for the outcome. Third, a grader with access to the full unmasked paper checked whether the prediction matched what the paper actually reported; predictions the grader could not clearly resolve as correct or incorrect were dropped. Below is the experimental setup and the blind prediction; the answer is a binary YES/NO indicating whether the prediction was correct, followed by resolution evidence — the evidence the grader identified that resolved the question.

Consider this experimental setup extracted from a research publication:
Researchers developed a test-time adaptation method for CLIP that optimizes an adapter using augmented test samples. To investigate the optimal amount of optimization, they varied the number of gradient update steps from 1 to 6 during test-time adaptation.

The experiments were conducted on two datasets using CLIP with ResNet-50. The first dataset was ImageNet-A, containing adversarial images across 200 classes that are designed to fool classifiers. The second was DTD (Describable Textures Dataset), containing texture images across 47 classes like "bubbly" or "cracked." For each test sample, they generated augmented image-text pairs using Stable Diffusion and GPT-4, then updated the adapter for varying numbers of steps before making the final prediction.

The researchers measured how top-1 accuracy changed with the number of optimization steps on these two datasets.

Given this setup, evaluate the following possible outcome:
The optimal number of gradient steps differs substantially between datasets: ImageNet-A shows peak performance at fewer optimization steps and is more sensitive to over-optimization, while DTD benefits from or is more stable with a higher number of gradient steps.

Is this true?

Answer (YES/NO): NO